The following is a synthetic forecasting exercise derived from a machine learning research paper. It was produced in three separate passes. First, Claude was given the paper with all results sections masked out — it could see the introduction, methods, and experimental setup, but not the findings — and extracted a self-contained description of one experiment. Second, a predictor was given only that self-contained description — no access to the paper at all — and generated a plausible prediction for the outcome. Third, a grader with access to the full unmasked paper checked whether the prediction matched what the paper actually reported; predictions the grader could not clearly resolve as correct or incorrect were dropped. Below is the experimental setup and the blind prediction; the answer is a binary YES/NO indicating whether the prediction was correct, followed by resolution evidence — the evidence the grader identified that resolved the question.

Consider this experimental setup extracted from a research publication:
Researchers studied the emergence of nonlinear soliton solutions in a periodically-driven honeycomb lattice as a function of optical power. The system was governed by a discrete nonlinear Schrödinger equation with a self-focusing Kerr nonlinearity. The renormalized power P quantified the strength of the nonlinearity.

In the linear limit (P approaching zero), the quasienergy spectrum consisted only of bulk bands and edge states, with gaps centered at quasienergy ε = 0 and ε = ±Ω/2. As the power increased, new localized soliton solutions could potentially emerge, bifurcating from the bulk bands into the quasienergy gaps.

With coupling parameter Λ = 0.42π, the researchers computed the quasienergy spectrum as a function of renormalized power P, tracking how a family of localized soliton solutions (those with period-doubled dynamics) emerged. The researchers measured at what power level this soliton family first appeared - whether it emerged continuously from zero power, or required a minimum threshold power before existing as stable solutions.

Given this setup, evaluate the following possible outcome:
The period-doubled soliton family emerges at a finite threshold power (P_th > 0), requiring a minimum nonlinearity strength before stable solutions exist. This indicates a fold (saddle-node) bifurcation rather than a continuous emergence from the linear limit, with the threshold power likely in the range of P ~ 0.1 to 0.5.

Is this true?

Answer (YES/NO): NO